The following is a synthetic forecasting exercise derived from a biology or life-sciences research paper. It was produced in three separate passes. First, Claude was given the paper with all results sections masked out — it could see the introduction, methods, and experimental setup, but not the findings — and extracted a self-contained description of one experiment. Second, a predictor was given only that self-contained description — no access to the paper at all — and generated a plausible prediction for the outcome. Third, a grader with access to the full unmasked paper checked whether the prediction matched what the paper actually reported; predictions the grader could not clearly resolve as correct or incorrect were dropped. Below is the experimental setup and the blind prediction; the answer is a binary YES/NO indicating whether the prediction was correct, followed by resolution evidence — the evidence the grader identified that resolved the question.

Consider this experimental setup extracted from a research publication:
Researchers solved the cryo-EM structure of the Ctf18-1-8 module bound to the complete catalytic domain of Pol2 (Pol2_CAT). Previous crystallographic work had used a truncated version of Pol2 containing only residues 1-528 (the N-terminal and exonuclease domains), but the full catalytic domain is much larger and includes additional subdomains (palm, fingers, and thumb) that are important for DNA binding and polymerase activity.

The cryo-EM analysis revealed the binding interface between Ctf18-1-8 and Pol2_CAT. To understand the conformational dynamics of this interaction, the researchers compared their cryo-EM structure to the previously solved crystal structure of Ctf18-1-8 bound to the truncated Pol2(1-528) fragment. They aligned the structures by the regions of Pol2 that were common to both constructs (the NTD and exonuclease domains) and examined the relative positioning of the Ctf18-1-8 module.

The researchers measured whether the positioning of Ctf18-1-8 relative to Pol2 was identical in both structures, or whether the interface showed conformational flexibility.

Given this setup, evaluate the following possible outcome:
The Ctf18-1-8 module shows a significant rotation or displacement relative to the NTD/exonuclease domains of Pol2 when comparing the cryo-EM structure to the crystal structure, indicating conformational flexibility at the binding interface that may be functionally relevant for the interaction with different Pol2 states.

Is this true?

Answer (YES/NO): YES